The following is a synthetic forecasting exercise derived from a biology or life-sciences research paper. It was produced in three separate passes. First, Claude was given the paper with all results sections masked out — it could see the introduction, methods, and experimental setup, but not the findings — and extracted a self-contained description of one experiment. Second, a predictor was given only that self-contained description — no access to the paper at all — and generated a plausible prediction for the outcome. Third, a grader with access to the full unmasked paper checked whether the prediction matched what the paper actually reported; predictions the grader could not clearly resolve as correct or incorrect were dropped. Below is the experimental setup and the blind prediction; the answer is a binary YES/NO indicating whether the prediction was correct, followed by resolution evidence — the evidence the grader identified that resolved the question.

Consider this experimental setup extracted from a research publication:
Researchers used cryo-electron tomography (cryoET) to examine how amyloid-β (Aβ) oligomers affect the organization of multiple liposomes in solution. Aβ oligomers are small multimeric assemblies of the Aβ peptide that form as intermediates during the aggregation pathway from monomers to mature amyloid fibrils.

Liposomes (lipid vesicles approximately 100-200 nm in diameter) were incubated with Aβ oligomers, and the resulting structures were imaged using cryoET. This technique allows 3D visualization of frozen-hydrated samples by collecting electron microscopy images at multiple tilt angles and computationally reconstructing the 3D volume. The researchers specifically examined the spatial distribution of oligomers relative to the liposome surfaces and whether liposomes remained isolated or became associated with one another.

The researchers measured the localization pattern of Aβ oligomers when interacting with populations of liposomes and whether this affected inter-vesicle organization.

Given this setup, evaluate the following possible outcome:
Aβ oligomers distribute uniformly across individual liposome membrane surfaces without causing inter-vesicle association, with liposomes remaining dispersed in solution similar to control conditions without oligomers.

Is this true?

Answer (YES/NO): NO